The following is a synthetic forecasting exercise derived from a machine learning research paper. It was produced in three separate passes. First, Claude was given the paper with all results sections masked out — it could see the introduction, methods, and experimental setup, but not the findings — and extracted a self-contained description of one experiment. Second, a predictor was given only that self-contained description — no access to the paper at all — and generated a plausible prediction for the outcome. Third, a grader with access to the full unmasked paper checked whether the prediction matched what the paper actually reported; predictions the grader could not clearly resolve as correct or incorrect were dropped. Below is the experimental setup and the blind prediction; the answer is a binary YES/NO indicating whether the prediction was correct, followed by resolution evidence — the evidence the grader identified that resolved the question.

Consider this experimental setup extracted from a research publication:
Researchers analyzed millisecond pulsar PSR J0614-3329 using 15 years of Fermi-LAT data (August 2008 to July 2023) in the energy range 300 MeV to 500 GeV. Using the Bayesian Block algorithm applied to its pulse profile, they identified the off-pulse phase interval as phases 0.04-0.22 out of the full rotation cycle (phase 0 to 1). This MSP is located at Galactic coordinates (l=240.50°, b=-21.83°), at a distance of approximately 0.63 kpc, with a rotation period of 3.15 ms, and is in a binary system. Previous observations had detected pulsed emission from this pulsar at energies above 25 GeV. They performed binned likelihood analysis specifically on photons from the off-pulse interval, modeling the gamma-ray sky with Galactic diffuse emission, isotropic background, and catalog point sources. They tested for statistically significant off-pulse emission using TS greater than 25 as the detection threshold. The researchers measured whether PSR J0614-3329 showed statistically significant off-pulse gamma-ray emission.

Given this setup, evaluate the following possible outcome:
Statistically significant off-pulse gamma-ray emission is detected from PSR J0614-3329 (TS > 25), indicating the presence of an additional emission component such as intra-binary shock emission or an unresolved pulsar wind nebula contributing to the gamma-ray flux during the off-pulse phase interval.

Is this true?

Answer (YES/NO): NO